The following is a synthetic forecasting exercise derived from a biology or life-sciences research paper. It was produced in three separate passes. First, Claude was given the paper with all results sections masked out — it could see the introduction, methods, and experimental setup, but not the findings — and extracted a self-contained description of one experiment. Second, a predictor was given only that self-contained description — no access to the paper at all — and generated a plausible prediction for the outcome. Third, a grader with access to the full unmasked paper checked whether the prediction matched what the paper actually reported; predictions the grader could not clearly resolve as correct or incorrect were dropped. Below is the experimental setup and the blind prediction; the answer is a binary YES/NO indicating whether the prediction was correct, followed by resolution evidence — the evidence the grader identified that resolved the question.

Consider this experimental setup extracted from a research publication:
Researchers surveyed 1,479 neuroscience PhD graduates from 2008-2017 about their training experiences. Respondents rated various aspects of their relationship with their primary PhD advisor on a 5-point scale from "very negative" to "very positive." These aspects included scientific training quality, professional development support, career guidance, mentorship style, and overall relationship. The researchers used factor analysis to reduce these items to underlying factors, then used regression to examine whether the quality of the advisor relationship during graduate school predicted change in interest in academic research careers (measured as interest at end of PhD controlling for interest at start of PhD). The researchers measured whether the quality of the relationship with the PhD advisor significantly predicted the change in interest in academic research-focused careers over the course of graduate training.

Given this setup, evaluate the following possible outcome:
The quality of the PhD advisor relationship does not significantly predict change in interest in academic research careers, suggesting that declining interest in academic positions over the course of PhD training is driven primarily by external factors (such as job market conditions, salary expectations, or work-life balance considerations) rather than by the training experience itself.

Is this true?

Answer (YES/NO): NO